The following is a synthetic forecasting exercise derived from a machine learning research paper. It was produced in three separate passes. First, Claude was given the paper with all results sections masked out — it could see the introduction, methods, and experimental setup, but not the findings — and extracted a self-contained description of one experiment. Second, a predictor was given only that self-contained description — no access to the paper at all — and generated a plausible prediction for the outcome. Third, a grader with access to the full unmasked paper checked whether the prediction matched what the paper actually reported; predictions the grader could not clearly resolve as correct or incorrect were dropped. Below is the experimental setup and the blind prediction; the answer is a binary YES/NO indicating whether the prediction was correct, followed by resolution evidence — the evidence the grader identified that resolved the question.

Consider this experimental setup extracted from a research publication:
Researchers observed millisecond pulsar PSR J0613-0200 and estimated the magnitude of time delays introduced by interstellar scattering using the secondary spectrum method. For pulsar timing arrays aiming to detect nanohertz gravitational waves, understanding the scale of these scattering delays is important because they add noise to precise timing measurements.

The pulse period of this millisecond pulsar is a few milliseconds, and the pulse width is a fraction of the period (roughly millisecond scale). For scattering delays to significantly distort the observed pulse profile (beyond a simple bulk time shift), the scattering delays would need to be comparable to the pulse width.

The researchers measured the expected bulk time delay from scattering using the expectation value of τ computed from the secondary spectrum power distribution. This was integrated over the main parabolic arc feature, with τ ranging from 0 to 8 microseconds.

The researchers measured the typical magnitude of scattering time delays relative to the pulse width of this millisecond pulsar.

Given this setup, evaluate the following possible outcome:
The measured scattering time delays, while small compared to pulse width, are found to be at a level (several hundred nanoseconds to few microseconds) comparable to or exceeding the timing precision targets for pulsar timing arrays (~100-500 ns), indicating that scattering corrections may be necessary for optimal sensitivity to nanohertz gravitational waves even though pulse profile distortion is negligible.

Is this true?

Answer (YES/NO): NO